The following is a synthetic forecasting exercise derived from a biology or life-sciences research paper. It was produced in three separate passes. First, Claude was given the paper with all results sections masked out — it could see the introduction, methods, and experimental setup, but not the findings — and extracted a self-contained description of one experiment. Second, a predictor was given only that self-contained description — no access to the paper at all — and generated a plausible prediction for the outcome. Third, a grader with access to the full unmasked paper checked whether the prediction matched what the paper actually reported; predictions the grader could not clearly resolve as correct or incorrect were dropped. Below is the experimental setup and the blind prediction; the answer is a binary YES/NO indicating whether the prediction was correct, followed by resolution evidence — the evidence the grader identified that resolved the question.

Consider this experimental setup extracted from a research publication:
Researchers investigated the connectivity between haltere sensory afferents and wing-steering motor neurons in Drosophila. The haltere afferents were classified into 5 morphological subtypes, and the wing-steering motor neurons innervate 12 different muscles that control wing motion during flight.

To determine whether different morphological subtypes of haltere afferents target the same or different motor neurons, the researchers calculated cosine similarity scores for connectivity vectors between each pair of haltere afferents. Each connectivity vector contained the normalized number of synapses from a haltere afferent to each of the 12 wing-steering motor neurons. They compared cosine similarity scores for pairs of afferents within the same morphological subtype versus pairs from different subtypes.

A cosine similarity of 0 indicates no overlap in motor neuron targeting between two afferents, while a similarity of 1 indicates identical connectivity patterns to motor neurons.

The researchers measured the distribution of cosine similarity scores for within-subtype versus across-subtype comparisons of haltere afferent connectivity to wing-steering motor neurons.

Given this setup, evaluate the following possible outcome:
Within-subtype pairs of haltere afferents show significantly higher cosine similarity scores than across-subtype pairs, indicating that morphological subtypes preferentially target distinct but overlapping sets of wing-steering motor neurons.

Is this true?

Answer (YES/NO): NO